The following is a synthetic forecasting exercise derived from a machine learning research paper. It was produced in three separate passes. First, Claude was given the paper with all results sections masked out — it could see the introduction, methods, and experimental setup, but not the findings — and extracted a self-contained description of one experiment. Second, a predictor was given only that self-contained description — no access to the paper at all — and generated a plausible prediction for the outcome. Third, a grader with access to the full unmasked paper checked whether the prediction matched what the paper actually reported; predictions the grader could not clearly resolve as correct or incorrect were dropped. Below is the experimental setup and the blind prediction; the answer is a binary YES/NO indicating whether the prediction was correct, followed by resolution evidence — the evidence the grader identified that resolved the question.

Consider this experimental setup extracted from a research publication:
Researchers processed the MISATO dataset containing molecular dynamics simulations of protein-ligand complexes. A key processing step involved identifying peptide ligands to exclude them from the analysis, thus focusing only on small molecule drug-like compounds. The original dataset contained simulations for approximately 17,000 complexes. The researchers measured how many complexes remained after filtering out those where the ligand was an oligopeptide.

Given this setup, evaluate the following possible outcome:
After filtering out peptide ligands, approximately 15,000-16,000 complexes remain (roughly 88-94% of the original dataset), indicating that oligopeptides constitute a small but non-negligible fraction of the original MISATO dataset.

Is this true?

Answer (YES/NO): NO